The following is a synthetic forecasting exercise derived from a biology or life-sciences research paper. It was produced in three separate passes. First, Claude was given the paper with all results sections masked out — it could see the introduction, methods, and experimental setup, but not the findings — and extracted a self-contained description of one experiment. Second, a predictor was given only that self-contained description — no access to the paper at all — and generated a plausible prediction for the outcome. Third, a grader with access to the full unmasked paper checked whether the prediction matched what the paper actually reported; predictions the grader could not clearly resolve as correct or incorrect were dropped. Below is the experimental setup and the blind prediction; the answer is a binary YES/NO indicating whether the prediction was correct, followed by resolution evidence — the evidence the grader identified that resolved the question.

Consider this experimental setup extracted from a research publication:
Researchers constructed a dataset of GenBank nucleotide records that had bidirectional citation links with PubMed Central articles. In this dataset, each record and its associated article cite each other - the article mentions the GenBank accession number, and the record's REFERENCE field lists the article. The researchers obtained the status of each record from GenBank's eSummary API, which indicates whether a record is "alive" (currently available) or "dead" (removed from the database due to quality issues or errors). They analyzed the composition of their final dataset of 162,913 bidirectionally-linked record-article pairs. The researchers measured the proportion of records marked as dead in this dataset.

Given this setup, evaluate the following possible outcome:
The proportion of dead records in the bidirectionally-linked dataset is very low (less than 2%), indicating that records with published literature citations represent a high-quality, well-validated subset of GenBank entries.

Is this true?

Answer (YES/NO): YES